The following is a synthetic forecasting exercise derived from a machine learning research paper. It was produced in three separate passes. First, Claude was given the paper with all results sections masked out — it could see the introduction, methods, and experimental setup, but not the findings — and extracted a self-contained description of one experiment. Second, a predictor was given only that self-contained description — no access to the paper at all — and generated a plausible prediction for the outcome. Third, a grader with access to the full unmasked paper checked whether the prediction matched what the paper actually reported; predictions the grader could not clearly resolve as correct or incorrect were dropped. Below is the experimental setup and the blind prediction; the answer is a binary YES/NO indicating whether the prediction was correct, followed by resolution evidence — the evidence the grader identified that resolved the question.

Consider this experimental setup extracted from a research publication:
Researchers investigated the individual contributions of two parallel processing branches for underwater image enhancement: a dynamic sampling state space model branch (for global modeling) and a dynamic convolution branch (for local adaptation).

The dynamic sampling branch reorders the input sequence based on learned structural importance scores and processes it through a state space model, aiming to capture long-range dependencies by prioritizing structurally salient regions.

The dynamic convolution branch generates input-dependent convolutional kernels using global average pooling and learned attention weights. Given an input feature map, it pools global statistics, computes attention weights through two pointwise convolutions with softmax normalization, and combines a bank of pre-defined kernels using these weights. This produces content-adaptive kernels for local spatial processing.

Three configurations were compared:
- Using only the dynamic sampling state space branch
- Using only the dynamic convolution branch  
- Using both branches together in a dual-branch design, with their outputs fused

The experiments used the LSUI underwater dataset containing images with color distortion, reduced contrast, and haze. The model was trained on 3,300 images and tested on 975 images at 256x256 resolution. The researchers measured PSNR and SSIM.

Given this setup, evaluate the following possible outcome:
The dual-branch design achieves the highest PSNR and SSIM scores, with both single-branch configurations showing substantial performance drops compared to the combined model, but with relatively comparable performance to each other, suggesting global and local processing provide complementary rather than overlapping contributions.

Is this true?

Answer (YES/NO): NO